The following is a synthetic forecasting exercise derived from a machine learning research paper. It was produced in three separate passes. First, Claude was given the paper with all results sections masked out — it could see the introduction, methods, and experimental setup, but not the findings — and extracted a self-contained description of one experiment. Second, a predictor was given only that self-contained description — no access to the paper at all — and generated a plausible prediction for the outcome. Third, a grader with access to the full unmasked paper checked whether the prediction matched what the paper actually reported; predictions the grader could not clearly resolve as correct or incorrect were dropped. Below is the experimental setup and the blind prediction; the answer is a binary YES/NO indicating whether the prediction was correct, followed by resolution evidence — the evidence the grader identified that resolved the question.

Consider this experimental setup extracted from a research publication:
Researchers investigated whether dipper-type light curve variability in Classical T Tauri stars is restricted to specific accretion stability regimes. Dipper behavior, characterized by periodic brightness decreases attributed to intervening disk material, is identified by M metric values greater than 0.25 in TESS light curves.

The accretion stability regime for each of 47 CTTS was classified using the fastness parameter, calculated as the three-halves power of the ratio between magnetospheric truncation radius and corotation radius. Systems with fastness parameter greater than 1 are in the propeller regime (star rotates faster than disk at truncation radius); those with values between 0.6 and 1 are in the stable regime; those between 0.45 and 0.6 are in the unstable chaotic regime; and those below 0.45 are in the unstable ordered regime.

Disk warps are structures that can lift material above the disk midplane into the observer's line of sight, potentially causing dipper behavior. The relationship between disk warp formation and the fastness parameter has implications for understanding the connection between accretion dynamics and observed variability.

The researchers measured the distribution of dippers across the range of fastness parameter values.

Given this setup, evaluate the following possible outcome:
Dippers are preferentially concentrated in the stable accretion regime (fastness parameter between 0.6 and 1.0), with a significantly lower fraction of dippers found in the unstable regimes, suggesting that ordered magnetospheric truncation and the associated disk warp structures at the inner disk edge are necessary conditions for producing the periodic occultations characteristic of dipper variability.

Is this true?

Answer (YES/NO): NO